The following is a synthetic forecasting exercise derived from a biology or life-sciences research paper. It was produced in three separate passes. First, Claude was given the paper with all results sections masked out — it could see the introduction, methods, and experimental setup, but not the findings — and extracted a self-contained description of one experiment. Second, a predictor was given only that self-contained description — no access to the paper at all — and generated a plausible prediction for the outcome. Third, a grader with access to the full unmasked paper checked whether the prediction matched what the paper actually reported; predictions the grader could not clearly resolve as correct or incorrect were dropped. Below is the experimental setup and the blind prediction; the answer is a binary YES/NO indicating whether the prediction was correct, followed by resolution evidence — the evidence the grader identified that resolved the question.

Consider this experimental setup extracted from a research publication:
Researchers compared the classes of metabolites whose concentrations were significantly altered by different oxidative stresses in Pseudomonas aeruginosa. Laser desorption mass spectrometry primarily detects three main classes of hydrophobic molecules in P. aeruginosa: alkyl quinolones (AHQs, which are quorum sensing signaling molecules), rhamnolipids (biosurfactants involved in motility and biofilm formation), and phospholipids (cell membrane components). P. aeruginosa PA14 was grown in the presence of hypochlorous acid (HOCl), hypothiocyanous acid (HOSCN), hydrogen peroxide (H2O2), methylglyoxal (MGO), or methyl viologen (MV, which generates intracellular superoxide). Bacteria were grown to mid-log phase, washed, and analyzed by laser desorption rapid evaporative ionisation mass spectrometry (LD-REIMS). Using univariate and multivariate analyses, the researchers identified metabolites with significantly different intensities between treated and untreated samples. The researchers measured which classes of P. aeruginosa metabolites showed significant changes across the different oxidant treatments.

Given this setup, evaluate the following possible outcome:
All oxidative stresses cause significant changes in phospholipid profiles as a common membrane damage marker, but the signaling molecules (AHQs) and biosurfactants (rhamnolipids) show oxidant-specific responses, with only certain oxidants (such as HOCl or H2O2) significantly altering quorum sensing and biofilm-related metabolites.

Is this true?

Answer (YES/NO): NO